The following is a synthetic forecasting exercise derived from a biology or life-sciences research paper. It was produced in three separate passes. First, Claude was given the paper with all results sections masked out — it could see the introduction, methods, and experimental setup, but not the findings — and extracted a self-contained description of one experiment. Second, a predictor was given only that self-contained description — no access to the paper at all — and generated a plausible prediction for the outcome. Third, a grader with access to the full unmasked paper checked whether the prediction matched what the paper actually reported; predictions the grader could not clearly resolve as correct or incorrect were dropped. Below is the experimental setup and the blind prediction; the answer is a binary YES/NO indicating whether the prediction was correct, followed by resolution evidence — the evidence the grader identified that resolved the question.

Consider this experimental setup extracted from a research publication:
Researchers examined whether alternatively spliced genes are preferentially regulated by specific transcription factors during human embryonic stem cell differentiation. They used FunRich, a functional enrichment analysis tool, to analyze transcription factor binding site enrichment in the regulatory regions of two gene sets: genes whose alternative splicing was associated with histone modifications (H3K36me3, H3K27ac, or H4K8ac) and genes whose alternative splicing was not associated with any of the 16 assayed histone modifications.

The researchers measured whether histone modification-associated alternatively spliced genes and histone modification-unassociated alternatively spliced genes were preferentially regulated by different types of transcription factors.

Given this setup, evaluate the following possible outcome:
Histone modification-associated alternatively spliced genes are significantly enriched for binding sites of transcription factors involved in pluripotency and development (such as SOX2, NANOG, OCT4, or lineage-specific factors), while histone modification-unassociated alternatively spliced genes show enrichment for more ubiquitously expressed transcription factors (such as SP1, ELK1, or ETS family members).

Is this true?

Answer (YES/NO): NO